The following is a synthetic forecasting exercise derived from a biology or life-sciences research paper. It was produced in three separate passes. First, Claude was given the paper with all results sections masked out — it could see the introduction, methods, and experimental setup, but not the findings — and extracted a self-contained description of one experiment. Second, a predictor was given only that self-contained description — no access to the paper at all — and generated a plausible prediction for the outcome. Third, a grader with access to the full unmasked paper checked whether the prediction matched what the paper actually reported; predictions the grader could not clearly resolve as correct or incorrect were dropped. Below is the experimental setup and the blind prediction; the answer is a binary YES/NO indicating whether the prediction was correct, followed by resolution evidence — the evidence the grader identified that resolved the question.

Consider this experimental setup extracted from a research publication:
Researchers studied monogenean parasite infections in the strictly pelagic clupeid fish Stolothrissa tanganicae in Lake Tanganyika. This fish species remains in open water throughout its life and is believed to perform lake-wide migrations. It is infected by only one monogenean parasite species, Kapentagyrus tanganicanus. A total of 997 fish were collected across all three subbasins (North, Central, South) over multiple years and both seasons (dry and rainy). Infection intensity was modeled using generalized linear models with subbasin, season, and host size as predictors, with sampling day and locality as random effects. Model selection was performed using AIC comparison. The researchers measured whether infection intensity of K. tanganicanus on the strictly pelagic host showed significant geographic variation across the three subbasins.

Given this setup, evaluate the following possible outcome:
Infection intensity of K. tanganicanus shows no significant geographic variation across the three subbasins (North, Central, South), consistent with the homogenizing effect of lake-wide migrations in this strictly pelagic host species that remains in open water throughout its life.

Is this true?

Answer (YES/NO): YES